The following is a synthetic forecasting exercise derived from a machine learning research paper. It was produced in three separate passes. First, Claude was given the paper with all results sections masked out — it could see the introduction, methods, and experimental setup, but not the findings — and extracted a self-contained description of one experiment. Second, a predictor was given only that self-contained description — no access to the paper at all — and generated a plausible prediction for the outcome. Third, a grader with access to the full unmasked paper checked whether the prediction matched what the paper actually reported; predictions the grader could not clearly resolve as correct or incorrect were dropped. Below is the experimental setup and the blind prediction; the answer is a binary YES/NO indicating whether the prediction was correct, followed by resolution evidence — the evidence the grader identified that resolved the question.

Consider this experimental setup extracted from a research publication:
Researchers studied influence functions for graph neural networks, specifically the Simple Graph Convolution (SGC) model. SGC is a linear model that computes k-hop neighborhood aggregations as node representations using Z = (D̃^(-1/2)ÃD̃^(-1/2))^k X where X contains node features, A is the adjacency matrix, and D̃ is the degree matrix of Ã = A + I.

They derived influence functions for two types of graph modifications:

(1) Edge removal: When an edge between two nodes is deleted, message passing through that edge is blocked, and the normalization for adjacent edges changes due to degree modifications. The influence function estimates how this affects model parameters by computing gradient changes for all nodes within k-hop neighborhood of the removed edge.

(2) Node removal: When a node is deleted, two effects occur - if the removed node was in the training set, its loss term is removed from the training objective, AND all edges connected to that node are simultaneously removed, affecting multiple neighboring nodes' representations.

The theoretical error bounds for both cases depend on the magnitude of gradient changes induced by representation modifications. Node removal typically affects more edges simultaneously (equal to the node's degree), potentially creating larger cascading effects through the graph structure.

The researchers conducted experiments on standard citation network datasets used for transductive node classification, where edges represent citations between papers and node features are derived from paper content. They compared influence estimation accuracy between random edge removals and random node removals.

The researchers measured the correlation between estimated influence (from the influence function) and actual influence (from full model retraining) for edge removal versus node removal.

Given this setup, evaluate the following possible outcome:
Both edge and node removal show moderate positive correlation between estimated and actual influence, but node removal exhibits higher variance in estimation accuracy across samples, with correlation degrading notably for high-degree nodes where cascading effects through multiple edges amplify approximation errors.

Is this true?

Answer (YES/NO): NO